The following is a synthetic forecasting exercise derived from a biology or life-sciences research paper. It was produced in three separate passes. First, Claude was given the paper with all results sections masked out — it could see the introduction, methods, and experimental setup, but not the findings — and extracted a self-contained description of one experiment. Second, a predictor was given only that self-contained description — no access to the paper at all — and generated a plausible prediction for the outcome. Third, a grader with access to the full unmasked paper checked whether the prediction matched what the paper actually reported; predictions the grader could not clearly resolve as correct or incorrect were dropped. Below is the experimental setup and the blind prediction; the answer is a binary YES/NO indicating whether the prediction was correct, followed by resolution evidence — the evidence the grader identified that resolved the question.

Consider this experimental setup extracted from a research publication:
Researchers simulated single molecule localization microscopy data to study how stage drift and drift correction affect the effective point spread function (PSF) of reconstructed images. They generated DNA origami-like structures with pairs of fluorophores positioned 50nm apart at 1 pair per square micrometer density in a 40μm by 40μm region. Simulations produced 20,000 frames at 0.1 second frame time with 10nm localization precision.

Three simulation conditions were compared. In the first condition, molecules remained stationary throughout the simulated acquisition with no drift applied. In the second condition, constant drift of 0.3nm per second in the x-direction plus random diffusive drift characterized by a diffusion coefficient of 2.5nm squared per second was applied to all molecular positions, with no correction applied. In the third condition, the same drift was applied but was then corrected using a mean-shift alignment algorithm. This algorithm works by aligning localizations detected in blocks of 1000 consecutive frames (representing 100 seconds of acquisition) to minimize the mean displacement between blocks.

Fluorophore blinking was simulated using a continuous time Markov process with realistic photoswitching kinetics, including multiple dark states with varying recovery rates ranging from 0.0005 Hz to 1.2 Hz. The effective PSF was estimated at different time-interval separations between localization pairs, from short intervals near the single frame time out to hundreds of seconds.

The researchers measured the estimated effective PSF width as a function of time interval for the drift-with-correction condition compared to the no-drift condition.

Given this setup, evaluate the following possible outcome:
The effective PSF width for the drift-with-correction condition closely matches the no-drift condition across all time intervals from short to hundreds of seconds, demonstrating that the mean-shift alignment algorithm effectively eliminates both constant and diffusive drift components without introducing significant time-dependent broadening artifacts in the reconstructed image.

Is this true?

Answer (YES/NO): NO